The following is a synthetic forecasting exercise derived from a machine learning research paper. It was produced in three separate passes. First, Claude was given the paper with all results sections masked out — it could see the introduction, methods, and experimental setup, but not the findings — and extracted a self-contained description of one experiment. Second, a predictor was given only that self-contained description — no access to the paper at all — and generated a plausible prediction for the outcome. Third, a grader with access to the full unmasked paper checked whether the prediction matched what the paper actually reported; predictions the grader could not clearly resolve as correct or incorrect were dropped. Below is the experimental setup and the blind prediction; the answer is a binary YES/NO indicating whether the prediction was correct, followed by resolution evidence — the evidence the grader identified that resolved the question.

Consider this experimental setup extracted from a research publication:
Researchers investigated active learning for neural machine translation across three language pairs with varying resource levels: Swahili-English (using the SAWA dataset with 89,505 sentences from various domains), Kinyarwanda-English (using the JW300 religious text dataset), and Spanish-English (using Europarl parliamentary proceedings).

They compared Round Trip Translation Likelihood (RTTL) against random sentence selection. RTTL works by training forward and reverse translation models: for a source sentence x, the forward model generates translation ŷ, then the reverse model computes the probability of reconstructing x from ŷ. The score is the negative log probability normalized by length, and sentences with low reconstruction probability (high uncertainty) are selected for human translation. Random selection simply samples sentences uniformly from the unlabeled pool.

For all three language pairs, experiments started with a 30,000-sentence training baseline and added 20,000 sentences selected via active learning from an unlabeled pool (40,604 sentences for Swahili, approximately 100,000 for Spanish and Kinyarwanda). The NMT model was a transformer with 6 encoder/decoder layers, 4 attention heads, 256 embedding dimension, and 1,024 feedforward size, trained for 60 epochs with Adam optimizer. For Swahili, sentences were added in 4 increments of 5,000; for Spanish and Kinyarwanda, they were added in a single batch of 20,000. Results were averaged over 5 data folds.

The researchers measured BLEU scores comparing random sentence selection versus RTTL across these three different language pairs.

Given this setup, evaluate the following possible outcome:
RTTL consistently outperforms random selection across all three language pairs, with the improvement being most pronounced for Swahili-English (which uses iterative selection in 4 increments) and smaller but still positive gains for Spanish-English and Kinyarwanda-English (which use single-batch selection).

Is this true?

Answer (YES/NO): NO